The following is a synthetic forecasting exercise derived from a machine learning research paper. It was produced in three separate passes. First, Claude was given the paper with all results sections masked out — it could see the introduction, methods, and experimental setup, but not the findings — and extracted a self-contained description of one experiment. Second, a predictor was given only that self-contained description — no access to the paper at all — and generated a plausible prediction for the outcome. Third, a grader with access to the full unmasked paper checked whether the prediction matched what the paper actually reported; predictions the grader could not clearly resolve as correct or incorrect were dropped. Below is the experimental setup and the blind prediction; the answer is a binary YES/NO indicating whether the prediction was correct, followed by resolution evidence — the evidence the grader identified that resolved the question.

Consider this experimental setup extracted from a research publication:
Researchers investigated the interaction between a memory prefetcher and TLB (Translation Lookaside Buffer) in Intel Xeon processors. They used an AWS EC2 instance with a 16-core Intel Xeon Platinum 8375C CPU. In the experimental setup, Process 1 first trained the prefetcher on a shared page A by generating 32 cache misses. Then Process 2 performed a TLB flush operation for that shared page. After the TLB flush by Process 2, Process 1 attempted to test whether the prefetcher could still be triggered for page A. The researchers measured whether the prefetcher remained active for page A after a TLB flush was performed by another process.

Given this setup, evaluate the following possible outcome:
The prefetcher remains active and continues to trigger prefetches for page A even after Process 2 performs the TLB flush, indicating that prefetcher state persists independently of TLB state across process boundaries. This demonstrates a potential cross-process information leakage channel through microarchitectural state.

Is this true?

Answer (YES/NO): NO